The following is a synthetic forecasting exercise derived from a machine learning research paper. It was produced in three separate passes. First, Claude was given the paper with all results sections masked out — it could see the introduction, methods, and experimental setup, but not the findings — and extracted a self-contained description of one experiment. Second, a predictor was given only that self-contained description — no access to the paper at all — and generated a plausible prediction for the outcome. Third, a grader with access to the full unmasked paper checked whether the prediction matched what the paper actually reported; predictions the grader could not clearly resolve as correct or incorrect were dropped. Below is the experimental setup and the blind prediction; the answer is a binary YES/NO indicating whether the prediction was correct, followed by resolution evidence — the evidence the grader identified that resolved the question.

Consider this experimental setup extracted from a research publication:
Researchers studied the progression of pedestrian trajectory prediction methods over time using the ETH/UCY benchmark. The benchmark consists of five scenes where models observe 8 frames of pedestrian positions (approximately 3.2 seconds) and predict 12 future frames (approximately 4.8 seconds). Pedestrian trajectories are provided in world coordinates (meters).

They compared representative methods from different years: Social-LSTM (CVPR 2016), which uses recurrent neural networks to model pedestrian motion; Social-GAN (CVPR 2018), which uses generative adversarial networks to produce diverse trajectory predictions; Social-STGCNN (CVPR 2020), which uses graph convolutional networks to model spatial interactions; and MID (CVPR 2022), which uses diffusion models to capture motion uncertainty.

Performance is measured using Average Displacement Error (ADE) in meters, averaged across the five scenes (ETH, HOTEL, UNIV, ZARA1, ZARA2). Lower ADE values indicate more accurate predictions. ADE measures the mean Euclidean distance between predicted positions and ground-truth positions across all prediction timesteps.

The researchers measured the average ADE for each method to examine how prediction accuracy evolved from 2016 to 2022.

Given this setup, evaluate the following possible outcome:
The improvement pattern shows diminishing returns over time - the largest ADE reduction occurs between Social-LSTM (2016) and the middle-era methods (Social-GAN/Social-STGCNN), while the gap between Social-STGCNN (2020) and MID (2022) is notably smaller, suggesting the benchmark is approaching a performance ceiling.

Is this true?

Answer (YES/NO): NO